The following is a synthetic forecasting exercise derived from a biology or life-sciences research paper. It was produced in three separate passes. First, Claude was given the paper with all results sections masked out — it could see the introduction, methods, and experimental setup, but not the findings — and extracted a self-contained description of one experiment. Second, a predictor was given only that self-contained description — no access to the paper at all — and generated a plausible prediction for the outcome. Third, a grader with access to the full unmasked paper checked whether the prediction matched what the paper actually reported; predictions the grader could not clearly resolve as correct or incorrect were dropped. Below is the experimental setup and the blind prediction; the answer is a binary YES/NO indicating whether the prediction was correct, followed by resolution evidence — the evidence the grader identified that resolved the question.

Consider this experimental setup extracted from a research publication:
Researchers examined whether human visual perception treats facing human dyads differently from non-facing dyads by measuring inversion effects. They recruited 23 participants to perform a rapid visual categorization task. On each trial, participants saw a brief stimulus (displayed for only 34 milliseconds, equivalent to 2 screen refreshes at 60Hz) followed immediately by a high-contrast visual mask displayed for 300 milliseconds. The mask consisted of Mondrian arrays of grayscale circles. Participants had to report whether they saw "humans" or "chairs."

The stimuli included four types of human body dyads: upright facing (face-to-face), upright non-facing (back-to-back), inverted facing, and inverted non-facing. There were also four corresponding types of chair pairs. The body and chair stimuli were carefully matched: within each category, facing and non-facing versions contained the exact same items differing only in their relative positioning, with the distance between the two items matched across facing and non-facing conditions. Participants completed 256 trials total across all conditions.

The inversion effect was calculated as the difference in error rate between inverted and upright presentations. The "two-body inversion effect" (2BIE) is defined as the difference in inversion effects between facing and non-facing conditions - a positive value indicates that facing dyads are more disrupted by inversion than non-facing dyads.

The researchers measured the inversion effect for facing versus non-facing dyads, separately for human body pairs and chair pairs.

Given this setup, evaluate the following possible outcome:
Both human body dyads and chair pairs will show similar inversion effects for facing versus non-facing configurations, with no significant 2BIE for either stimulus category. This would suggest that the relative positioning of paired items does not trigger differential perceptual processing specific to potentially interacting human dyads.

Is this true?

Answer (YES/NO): NO